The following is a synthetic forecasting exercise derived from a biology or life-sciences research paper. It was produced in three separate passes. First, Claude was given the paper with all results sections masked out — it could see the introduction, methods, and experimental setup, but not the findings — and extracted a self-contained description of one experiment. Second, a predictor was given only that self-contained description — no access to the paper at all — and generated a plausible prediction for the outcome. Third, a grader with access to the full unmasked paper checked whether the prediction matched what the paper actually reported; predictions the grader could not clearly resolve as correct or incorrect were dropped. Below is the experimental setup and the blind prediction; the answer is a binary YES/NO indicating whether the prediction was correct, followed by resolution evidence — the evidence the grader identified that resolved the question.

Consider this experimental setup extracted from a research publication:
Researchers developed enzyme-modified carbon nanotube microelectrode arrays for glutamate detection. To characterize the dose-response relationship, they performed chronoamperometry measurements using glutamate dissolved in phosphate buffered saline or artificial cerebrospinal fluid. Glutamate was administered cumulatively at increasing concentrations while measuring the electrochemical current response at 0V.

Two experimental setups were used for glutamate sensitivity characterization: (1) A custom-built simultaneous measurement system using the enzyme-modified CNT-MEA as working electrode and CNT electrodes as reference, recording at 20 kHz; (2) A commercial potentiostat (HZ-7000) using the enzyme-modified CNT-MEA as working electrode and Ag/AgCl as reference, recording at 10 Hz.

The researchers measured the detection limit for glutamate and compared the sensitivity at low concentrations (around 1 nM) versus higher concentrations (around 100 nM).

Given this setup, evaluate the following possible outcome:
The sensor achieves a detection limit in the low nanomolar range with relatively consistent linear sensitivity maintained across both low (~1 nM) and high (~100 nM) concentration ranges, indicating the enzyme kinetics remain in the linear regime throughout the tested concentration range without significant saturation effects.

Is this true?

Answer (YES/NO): NO